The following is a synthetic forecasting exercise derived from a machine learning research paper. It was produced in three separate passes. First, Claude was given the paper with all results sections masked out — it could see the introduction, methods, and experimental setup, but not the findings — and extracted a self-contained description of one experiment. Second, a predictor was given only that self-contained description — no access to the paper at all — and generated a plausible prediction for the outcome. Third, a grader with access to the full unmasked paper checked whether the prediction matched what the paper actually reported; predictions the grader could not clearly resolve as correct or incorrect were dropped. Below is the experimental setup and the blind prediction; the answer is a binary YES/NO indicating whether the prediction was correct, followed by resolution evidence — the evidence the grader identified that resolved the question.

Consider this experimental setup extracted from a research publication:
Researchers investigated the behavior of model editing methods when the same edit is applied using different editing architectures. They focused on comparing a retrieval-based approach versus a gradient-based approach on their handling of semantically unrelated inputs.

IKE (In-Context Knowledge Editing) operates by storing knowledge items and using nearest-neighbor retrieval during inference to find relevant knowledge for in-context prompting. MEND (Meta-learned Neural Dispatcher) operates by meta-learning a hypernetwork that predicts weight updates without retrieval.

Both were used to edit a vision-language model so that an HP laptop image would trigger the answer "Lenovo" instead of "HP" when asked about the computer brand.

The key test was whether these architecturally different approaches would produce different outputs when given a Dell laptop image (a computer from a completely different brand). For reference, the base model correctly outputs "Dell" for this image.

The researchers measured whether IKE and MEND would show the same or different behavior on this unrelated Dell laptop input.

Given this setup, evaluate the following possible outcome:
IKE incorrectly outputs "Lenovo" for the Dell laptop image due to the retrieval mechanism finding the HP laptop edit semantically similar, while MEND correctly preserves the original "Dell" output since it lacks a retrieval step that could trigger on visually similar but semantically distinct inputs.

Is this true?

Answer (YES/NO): NO